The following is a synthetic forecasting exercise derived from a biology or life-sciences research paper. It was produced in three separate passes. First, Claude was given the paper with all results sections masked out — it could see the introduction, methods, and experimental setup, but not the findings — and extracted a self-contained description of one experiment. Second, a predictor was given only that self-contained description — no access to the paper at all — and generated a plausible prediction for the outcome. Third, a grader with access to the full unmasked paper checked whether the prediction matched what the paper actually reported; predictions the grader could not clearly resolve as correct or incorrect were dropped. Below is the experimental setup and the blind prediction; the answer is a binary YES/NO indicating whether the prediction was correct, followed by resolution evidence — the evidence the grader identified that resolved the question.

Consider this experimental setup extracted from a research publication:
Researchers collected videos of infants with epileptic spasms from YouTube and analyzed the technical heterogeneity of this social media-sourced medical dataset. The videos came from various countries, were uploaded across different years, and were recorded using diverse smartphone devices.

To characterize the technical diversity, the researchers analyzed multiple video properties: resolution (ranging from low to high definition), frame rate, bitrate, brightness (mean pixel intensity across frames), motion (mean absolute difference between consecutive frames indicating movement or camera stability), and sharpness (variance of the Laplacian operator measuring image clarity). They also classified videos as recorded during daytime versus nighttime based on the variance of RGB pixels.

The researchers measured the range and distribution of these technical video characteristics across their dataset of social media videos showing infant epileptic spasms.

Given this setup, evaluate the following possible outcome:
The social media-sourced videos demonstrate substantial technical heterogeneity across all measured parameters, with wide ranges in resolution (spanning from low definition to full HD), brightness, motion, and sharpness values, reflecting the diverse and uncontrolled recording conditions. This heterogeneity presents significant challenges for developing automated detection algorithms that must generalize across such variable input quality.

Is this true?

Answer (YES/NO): NO